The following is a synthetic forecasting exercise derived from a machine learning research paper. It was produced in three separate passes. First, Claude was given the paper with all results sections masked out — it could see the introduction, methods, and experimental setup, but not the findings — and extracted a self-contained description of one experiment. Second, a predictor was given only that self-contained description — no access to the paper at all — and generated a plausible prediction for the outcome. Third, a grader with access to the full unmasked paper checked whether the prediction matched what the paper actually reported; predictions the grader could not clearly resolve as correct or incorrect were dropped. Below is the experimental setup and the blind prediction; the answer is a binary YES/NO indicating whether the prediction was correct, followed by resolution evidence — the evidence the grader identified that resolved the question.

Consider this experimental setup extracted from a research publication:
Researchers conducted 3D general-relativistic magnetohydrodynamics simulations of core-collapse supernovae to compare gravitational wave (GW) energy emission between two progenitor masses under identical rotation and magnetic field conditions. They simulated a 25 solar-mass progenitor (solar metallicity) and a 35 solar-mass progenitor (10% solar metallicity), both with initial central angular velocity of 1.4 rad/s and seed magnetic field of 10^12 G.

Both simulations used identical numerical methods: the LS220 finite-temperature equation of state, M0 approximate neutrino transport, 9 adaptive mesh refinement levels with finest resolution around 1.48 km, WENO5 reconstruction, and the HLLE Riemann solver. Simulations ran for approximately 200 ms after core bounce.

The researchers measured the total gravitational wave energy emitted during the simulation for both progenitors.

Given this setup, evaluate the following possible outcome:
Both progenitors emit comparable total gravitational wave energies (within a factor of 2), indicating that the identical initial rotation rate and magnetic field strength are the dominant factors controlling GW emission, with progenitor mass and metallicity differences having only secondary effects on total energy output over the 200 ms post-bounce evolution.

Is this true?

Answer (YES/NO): NO